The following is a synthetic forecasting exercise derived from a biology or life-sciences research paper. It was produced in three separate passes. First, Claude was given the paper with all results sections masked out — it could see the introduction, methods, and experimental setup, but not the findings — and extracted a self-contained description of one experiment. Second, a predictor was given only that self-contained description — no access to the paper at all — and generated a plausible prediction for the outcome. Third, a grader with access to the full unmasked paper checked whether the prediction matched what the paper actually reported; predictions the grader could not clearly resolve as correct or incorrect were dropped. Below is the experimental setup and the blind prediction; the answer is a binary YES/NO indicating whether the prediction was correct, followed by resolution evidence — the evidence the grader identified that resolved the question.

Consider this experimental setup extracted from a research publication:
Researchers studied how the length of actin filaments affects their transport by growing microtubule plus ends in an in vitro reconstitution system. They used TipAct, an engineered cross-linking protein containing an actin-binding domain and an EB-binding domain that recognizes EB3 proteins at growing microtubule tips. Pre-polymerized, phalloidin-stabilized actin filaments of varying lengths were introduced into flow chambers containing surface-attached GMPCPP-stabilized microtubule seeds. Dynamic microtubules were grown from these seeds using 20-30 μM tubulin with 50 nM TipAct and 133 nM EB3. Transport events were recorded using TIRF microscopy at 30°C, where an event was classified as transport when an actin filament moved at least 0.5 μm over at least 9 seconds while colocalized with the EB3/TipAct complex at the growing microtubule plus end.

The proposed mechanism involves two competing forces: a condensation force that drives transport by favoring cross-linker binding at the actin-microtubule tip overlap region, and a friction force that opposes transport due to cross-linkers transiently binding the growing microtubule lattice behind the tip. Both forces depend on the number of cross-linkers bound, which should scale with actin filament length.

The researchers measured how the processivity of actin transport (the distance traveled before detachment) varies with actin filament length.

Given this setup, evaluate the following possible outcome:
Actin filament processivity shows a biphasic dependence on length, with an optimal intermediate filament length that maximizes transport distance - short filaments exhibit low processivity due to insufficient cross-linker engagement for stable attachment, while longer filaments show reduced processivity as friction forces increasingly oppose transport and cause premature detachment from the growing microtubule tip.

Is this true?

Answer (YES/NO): NO